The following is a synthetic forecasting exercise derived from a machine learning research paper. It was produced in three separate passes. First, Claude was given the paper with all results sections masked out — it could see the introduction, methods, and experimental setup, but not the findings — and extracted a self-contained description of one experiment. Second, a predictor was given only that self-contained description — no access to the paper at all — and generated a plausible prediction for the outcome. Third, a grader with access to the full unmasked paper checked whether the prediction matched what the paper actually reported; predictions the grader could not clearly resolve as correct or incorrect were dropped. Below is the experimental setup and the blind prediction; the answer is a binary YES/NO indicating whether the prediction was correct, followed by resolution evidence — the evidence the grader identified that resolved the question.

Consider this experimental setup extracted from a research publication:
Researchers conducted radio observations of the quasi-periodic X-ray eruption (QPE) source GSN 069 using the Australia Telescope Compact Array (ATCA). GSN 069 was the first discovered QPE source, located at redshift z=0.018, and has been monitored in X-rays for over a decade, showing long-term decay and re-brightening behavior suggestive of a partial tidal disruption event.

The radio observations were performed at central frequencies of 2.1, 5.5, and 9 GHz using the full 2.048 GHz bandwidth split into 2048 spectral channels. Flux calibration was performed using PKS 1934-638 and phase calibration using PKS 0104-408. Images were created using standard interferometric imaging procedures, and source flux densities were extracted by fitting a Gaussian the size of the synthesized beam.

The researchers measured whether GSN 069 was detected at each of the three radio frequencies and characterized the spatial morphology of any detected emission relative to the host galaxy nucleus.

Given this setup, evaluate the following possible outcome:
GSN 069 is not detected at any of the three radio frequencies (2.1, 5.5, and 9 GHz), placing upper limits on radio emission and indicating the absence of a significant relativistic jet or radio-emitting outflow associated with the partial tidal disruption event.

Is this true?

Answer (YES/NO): NO